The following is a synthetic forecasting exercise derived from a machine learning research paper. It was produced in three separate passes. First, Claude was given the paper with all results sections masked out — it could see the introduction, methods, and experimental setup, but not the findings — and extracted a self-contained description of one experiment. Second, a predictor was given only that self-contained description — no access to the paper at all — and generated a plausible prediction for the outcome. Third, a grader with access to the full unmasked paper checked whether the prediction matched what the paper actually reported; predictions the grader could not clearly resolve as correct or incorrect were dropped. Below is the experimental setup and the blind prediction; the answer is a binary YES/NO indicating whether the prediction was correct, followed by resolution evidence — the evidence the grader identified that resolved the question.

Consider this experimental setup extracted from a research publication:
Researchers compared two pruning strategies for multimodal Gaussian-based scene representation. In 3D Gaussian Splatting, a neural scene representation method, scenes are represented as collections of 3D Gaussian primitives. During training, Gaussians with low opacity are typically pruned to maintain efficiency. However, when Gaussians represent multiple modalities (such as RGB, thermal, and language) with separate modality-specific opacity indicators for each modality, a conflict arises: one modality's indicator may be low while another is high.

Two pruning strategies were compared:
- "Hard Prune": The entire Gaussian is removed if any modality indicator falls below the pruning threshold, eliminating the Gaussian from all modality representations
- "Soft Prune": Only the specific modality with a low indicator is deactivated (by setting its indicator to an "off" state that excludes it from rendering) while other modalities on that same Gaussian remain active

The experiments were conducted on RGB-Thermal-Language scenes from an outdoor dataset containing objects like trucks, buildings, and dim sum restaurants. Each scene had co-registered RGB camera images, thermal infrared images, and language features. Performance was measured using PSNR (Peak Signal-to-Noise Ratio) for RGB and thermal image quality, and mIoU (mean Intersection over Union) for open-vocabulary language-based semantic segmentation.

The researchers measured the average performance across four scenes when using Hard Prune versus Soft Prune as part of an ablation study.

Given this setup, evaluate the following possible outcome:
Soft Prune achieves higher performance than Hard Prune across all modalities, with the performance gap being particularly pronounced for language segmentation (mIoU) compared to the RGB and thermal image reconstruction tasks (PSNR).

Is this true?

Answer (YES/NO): NO